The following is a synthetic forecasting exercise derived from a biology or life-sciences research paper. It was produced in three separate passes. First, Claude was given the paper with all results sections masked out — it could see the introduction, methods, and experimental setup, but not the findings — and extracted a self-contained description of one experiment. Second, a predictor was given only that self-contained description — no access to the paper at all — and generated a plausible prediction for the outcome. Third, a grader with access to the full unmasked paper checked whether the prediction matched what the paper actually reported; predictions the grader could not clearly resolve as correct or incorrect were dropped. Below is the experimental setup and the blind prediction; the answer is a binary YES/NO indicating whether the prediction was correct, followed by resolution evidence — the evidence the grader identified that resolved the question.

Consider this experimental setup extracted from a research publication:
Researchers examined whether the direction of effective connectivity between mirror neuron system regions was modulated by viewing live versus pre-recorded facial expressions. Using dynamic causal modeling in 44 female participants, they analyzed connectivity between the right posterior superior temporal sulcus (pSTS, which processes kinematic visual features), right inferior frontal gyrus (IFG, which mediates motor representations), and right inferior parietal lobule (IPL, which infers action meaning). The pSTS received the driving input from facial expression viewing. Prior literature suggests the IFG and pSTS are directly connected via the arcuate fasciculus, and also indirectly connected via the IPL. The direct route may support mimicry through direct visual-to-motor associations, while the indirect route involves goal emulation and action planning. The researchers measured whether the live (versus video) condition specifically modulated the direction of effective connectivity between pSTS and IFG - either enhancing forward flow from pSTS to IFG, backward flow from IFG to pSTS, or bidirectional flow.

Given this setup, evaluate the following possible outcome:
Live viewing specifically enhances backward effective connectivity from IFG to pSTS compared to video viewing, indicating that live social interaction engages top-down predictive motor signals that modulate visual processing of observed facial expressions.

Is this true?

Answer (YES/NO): NO